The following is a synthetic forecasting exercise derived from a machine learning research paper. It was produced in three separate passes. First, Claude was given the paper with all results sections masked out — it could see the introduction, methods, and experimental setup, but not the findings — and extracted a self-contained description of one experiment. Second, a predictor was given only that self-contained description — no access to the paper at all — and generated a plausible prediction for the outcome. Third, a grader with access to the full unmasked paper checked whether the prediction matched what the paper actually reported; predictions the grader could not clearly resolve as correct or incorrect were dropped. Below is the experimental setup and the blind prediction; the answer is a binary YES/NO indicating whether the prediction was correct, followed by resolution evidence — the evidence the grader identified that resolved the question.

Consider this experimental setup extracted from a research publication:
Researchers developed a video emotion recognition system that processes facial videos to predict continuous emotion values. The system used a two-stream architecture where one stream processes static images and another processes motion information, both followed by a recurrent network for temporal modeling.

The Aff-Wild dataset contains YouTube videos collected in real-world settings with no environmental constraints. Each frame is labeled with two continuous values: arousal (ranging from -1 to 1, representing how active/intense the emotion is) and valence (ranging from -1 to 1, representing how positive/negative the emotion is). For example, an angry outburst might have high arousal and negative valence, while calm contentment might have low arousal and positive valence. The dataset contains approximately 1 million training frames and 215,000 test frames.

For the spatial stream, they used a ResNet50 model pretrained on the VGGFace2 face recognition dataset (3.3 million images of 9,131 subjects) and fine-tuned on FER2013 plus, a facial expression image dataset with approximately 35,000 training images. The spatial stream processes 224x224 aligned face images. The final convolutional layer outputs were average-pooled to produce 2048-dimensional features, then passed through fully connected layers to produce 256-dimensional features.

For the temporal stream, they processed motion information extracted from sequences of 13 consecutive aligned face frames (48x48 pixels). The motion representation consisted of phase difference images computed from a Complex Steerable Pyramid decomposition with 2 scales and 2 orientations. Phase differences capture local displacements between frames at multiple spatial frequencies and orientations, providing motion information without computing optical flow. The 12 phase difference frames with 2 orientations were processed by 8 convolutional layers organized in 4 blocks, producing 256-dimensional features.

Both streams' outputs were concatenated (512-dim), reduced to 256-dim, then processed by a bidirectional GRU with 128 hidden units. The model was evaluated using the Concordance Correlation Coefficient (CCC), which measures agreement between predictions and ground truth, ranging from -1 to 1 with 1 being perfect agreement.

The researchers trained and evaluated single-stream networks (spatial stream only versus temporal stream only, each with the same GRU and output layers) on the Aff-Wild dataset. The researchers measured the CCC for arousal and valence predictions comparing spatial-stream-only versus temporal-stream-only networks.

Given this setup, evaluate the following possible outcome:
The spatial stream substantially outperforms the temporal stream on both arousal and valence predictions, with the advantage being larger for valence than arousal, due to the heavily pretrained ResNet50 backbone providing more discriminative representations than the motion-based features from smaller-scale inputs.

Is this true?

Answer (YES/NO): YES